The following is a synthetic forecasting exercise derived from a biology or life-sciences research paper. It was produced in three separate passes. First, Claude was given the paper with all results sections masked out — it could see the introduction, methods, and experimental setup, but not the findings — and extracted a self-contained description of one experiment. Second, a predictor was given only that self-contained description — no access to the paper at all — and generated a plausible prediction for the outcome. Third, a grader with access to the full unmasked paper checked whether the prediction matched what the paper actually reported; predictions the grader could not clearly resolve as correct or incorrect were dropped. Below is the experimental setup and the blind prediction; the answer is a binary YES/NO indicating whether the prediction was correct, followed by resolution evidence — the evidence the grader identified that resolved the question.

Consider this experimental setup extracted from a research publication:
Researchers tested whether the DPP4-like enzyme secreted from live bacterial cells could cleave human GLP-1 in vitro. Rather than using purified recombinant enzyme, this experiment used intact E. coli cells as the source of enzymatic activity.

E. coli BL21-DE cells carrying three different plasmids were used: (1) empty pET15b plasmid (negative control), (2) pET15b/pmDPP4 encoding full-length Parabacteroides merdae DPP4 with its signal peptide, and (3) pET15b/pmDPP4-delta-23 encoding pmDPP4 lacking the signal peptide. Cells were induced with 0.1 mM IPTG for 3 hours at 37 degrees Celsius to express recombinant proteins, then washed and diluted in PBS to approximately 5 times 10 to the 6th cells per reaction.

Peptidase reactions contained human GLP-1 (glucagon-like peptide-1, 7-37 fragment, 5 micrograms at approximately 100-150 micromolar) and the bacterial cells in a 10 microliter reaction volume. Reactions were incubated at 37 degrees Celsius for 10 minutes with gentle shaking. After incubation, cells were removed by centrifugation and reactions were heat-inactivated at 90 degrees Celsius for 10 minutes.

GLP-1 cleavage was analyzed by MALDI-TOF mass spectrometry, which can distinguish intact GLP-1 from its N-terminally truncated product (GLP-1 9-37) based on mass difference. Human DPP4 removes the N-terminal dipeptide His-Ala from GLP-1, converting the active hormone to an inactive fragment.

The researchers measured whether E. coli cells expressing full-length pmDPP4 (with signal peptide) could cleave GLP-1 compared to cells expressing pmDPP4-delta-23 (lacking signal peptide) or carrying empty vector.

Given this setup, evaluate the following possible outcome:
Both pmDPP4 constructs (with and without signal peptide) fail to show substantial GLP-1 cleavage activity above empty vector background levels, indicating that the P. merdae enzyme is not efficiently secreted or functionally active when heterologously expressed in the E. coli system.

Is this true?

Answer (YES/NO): NO